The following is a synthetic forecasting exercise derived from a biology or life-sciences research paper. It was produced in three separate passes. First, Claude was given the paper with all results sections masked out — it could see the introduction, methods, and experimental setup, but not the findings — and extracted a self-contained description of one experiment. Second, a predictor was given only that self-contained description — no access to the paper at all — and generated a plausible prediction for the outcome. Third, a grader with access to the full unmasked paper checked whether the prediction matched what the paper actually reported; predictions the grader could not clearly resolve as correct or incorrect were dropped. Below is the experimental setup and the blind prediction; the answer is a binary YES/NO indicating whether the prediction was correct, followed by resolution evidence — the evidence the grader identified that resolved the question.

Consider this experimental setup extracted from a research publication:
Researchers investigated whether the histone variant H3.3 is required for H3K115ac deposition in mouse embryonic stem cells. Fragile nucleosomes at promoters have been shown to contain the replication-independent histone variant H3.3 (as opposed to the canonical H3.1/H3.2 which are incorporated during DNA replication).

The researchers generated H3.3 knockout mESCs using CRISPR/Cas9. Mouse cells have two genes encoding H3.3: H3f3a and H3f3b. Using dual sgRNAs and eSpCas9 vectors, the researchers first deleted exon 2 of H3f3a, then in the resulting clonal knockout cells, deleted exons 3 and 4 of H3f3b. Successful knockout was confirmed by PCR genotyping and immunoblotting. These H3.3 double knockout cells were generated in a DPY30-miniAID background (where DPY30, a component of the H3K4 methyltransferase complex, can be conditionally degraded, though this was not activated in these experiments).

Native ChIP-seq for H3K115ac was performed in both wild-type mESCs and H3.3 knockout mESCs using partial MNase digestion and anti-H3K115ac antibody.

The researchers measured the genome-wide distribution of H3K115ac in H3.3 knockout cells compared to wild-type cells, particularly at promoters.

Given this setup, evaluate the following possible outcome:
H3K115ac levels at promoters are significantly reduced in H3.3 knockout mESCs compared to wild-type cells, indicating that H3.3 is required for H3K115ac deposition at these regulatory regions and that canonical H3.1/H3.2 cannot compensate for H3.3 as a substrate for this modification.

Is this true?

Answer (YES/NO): NO